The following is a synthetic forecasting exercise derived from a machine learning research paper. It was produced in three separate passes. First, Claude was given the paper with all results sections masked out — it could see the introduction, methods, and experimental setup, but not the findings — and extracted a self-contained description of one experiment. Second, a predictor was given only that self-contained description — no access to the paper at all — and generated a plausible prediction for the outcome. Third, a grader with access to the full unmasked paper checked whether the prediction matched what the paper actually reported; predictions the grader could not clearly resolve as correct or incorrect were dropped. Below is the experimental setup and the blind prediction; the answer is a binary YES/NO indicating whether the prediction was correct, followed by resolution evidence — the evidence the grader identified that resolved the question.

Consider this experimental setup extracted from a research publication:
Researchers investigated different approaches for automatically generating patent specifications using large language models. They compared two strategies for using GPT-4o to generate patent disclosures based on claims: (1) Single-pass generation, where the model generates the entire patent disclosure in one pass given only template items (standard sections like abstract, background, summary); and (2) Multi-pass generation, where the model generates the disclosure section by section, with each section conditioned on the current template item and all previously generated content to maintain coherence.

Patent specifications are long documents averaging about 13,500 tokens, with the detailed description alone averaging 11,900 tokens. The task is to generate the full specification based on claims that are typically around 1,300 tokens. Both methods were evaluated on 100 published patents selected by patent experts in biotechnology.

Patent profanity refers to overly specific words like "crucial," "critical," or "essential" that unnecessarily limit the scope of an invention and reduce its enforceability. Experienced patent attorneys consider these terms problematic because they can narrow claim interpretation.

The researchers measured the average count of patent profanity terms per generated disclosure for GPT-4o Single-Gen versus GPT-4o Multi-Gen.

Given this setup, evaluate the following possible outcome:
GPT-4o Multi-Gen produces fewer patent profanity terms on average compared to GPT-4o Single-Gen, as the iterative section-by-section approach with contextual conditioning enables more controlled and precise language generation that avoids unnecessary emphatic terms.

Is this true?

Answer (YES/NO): NO